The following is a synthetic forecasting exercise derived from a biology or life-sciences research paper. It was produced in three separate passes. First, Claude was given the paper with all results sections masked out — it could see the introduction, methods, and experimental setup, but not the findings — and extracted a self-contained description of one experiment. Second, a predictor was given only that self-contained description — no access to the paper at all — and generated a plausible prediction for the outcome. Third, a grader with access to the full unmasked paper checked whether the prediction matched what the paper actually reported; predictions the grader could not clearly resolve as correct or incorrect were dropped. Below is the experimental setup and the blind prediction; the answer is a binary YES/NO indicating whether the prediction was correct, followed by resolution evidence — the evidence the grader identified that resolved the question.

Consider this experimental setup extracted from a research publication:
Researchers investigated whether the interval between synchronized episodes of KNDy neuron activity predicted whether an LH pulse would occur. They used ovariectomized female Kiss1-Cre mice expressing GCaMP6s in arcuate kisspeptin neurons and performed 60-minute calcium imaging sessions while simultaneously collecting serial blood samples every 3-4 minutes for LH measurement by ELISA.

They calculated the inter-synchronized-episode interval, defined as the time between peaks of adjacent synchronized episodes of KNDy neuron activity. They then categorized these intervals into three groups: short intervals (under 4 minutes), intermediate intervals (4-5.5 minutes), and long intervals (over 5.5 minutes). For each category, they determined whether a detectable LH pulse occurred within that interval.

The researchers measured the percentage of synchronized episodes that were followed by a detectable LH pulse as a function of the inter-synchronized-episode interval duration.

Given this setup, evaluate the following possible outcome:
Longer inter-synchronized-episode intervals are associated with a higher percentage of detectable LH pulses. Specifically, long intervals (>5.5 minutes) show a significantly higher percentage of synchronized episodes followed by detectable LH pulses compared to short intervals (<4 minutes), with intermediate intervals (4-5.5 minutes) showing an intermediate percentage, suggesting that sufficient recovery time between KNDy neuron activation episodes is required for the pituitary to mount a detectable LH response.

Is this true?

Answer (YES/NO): NO